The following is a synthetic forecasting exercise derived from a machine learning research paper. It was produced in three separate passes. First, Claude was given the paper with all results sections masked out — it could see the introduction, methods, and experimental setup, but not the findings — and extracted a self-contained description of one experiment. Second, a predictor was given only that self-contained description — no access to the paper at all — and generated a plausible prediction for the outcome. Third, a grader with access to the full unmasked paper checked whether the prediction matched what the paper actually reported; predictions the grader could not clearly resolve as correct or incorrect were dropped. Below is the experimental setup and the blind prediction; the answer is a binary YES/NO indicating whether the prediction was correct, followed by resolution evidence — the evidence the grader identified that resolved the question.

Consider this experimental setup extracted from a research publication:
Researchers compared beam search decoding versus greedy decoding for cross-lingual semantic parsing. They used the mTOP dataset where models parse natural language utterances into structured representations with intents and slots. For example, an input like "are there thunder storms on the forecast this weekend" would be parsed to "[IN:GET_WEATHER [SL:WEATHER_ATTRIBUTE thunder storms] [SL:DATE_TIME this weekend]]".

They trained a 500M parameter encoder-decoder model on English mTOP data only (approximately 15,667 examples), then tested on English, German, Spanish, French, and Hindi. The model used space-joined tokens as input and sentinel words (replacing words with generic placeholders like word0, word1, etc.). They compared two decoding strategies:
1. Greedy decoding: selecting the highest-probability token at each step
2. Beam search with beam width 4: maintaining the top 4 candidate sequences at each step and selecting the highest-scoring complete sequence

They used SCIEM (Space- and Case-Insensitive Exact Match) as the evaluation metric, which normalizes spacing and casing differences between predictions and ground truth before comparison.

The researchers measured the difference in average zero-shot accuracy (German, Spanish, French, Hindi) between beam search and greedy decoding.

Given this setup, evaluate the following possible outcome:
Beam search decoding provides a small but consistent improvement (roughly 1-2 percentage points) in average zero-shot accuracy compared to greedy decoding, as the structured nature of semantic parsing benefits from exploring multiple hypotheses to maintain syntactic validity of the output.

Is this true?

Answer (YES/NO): NO